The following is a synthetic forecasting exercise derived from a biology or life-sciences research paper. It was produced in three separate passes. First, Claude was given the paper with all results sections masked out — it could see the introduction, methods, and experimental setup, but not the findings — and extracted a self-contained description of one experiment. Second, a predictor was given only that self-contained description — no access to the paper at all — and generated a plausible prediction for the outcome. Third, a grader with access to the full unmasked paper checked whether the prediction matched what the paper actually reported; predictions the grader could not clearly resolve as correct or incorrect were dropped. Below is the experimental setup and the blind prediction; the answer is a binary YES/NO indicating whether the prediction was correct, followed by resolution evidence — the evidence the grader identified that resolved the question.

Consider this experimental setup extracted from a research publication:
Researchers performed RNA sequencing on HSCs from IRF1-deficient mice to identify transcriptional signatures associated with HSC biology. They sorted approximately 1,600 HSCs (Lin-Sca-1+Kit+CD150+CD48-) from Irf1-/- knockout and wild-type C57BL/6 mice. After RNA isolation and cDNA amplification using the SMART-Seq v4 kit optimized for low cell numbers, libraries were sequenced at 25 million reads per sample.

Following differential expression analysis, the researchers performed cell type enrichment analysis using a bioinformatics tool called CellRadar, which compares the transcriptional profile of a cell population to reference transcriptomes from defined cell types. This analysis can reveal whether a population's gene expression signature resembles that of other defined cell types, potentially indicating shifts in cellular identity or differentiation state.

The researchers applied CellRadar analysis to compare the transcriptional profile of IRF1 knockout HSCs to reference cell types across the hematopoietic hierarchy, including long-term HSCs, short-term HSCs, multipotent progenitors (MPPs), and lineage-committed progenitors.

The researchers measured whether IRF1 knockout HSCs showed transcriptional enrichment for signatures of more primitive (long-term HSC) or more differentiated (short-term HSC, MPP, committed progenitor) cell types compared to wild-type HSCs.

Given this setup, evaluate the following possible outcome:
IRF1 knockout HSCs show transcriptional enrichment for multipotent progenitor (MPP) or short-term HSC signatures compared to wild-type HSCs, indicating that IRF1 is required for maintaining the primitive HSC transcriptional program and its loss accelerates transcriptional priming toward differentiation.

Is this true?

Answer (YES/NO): NO